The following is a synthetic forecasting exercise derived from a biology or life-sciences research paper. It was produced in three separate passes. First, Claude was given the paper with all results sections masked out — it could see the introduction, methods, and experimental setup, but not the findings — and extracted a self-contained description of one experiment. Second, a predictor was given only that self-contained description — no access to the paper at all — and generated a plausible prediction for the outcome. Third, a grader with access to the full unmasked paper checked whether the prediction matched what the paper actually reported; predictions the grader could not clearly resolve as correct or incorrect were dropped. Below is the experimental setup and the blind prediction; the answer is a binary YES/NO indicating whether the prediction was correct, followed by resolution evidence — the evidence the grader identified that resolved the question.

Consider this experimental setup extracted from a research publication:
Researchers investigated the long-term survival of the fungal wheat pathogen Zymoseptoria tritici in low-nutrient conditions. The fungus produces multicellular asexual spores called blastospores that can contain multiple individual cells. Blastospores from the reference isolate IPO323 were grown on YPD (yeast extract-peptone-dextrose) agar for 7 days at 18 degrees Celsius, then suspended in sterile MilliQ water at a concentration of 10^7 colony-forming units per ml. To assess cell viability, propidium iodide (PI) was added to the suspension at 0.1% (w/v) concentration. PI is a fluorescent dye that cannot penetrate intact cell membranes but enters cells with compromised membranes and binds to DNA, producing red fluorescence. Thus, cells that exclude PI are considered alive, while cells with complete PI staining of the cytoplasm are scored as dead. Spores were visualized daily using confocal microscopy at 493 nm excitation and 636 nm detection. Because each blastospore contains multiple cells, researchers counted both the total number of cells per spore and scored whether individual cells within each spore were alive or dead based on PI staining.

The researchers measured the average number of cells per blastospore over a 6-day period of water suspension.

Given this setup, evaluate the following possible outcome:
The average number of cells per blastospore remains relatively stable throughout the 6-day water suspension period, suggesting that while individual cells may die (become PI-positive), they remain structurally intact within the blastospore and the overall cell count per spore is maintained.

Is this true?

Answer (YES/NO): NO